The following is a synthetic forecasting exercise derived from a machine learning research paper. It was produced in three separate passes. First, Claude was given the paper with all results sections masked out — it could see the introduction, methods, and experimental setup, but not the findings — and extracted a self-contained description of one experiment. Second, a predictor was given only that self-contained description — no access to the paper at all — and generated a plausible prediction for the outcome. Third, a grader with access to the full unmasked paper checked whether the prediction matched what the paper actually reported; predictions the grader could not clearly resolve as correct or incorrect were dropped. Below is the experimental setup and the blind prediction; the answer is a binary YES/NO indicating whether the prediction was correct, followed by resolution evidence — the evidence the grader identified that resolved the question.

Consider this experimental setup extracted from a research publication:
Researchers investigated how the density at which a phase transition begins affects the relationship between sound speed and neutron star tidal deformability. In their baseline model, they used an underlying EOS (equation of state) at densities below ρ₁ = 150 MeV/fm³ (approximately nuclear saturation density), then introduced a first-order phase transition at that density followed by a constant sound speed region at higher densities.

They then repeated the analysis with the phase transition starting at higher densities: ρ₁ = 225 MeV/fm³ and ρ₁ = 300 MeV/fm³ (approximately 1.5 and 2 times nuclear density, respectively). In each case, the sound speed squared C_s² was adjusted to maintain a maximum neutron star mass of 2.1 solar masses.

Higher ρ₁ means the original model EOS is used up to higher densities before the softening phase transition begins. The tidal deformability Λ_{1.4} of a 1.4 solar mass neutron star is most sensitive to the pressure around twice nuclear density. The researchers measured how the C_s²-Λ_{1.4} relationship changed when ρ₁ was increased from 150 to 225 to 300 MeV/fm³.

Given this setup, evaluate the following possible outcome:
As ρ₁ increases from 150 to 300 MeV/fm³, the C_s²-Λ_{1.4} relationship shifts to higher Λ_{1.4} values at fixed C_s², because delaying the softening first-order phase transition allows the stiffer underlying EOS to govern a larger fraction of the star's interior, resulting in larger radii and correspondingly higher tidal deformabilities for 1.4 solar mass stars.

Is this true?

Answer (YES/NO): NO